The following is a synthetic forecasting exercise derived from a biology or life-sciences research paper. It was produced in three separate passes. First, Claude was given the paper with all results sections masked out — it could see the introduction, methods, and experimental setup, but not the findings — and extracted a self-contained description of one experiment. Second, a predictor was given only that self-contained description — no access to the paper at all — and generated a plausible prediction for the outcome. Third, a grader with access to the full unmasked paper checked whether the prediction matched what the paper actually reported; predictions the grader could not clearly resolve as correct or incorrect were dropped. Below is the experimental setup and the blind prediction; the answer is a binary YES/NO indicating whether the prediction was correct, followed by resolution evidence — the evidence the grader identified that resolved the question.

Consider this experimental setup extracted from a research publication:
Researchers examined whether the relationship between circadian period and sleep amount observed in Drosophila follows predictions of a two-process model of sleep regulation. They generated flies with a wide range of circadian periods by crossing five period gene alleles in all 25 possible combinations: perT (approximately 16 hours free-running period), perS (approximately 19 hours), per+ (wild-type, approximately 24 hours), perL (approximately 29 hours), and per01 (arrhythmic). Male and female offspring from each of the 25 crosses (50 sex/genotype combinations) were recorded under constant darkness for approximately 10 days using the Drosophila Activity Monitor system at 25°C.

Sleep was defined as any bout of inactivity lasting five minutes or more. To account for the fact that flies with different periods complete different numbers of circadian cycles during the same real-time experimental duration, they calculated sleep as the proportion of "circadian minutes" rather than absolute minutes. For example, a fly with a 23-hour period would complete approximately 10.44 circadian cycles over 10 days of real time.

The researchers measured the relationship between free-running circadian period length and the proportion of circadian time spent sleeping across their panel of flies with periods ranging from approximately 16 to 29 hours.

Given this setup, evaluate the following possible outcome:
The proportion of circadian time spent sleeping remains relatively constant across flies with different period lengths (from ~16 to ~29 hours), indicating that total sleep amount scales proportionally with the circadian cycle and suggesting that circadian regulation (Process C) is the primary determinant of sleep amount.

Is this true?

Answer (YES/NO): NO